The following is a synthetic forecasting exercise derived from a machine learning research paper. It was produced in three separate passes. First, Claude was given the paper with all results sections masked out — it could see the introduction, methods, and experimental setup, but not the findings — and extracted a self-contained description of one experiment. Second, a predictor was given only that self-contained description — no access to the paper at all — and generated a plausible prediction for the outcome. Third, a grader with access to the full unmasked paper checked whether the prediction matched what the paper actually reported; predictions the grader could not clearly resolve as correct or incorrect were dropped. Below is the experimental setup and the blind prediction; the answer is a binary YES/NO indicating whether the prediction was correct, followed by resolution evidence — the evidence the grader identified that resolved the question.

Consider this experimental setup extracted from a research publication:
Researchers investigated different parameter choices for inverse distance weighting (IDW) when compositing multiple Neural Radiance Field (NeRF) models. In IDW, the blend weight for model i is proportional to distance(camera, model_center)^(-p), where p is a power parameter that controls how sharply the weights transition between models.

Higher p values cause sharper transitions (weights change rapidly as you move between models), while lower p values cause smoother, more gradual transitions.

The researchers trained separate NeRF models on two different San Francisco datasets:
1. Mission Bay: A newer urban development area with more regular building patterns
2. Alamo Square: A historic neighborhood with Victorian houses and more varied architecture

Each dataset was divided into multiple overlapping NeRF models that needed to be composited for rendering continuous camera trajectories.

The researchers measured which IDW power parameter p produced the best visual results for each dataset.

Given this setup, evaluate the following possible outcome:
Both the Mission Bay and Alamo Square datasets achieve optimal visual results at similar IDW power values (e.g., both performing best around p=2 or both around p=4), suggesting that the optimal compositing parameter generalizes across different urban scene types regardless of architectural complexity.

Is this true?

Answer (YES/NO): NO